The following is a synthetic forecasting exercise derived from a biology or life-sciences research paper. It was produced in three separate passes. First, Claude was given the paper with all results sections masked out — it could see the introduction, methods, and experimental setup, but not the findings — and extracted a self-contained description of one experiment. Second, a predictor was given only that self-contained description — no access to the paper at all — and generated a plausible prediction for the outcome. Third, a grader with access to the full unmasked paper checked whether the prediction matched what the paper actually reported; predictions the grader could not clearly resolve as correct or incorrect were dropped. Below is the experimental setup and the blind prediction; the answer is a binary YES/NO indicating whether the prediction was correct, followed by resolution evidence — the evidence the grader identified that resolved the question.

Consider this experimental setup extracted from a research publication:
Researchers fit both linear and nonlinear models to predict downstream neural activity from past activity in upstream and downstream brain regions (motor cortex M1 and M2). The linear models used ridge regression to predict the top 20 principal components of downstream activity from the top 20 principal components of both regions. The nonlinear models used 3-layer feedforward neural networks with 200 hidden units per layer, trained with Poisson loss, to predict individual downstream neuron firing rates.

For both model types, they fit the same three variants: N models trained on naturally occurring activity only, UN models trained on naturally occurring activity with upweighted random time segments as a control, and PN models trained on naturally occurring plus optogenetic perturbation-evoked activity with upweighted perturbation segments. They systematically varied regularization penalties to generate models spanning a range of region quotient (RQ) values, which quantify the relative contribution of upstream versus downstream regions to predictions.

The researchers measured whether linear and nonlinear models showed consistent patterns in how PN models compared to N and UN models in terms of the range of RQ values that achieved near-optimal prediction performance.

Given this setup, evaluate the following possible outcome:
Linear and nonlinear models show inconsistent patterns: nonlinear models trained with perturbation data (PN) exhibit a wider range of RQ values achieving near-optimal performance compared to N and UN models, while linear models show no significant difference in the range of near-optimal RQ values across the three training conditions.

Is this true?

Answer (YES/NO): NO